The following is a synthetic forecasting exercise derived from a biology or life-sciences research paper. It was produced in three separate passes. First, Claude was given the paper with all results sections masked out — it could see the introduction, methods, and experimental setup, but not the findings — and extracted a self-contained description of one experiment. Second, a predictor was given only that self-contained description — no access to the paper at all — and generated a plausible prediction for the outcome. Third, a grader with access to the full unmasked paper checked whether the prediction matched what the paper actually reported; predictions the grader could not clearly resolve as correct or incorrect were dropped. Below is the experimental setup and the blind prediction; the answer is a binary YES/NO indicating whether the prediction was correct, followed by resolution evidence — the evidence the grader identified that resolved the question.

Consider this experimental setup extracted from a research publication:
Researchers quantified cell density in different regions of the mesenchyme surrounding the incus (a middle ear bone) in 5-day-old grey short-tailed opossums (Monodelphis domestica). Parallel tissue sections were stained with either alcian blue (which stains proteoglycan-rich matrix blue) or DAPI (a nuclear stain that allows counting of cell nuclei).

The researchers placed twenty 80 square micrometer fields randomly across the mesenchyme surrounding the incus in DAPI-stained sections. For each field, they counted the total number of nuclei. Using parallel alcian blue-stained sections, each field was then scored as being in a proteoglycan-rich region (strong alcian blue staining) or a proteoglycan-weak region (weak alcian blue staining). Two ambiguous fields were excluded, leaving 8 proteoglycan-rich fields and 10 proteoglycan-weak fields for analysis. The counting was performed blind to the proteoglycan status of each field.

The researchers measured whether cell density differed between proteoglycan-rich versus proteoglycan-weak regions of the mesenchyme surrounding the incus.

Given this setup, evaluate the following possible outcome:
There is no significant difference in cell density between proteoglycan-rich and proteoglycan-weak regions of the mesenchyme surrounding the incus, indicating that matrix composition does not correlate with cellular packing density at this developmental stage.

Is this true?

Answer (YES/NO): NO